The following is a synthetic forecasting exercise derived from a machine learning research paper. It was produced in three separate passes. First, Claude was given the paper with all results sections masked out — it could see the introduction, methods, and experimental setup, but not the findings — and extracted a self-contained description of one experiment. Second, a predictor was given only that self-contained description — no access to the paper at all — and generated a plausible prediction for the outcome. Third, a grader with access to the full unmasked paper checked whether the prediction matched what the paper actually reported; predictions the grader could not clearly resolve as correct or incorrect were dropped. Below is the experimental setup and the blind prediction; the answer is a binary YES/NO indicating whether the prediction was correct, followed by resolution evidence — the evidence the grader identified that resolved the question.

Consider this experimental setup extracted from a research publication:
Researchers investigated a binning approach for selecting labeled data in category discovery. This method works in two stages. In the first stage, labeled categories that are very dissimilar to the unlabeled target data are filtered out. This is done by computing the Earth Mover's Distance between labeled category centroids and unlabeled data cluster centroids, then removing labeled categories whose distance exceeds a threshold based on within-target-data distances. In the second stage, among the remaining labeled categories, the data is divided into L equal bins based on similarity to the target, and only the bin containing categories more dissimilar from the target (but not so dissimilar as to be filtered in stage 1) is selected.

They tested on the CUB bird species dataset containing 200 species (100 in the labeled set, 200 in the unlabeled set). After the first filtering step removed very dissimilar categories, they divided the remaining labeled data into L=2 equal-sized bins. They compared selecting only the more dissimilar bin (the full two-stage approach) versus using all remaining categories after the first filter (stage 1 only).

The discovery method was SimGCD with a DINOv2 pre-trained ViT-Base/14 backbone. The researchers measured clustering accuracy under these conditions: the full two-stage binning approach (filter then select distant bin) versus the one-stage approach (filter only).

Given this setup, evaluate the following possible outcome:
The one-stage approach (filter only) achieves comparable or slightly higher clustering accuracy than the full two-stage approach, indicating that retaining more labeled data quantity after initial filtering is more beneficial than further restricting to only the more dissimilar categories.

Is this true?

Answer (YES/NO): NO